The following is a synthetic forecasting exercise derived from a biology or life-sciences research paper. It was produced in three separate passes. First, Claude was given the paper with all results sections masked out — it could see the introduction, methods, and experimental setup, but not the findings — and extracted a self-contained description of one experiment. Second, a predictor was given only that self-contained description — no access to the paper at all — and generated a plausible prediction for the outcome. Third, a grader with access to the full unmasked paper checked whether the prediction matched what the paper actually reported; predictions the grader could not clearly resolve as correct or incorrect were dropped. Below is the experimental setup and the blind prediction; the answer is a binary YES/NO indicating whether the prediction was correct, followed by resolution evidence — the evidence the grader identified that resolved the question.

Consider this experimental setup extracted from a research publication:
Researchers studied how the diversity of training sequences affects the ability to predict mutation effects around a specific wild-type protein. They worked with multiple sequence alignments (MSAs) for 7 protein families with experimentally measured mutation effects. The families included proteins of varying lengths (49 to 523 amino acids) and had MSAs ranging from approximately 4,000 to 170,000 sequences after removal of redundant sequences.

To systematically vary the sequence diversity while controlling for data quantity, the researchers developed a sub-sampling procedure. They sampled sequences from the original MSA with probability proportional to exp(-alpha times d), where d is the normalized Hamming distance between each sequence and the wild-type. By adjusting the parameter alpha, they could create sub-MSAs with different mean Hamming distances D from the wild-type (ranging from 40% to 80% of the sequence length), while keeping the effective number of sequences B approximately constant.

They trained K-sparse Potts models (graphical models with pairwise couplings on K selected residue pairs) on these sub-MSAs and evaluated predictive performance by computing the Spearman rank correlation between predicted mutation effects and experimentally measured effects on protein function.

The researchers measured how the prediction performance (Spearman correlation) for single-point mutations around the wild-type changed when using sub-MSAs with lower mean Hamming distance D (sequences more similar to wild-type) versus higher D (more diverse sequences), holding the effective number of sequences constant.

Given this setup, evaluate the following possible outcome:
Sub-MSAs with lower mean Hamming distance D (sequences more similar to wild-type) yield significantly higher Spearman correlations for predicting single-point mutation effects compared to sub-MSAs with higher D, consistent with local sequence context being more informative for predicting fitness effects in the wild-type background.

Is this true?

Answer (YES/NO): YES